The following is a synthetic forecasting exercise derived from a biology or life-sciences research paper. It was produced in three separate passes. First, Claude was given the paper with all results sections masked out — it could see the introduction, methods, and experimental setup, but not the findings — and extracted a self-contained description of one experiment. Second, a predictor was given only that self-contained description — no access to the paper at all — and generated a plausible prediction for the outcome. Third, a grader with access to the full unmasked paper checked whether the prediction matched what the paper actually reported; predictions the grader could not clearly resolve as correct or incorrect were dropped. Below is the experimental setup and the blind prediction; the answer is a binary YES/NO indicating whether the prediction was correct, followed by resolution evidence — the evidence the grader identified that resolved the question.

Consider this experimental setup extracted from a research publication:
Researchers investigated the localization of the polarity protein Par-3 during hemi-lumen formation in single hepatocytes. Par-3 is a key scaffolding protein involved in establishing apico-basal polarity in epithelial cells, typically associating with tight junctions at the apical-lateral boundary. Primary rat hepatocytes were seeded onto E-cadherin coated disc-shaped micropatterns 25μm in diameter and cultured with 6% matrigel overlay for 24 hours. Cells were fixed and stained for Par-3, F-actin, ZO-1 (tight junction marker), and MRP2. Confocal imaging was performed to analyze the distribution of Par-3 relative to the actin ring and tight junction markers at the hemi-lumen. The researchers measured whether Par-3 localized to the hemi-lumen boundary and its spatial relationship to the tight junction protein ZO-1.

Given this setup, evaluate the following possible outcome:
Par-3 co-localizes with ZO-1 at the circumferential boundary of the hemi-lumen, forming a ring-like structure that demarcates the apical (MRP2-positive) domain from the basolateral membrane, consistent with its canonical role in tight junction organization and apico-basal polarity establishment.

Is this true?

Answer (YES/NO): YES